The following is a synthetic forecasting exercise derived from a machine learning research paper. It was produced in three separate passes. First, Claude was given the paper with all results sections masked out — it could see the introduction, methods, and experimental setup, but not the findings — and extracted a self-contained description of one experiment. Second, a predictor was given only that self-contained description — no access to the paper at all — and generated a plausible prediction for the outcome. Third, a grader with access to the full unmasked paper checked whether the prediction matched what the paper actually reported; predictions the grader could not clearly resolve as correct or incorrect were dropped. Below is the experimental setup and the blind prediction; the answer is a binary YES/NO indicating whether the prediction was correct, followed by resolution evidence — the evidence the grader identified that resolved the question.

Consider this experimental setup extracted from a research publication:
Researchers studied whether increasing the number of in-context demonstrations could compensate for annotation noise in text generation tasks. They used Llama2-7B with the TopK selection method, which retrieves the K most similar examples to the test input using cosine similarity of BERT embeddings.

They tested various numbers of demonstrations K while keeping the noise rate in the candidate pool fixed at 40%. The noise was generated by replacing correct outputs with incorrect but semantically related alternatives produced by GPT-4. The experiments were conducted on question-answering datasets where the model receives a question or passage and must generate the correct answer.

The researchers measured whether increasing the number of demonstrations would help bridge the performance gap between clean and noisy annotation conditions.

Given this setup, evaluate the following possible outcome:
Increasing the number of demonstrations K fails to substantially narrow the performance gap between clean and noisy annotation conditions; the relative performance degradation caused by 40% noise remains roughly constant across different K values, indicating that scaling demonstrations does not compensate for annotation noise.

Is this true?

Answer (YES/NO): NO